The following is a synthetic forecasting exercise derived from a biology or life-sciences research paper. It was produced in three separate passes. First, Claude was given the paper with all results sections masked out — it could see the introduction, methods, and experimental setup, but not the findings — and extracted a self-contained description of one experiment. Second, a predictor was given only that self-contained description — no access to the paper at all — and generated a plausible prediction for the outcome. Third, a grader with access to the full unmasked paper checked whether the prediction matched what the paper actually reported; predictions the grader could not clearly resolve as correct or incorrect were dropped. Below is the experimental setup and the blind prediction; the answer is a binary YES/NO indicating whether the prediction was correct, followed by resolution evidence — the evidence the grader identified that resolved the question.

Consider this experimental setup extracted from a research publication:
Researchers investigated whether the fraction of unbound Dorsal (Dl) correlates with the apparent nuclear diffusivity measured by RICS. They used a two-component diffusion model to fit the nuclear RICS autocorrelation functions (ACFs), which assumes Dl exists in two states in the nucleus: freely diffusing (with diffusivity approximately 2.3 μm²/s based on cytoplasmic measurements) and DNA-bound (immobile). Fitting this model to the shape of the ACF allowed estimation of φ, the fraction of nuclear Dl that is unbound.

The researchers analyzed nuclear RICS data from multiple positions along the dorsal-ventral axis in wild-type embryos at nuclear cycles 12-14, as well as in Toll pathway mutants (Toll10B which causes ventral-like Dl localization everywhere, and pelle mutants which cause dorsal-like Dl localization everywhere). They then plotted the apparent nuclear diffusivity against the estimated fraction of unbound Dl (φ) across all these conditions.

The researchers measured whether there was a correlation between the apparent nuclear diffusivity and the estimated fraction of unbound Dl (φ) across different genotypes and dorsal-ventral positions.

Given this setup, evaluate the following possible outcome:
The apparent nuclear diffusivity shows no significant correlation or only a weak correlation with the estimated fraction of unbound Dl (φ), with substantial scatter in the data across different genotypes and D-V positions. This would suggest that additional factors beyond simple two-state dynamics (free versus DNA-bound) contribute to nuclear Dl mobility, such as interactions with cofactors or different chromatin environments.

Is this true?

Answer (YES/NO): NO